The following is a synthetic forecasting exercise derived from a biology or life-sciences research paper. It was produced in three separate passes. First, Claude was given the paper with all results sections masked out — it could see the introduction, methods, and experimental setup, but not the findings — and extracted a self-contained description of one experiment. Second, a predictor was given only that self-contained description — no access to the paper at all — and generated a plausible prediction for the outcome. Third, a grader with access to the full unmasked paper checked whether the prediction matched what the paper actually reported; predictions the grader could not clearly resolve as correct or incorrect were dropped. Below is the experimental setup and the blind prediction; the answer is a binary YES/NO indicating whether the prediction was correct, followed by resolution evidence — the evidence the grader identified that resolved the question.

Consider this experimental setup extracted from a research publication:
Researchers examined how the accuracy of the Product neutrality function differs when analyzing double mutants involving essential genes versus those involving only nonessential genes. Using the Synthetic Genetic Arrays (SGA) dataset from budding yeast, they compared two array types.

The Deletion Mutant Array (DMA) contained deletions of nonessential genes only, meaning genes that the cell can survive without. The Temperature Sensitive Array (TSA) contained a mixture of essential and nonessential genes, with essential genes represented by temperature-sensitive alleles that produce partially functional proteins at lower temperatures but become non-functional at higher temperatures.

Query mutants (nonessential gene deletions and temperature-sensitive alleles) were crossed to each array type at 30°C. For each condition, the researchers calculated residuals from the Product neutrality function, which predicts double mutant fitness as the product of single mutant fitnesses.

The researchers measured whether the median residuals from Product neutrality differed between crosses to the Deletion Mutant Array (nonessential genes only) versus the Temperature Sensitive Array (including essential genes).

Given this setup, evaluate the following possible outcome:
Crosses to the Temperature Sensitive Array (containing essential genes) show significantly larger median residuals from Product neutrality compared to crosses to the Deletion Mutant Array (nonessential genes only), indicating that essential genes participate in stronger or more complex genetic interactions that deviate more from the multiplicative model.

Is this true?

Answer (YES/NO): NO